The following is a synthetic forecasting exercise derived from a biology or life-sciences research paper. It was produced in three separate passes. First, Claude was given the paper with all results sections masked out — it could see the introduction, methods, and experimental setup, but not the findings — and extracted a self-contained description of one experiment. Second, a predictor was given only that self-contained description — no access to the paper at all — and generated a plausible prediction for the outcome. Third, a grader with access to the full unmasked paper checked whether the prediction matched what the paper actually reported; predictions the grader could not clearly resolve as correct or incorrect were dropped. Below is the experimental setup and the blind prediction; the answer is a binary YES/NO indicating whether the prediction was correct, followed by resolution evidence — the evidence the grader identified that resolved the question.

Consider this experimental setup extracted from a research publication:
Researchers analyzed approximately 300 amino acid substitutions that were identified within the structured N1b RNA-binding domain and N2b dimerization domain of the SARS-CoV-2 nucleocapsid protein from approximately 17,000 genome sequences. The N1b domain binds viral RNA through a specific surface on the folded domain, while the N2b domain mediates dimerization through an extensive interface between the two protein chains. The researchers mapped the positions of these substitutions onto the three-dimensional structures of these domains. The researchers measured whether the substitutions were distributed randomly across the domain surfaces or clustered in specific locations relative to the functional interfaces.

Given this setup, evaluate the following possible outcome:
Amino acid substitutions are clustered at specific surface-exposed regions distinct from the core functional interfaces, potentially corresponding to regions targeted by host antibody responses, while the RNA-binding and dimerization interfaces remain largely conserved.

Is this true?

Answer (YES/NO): YES